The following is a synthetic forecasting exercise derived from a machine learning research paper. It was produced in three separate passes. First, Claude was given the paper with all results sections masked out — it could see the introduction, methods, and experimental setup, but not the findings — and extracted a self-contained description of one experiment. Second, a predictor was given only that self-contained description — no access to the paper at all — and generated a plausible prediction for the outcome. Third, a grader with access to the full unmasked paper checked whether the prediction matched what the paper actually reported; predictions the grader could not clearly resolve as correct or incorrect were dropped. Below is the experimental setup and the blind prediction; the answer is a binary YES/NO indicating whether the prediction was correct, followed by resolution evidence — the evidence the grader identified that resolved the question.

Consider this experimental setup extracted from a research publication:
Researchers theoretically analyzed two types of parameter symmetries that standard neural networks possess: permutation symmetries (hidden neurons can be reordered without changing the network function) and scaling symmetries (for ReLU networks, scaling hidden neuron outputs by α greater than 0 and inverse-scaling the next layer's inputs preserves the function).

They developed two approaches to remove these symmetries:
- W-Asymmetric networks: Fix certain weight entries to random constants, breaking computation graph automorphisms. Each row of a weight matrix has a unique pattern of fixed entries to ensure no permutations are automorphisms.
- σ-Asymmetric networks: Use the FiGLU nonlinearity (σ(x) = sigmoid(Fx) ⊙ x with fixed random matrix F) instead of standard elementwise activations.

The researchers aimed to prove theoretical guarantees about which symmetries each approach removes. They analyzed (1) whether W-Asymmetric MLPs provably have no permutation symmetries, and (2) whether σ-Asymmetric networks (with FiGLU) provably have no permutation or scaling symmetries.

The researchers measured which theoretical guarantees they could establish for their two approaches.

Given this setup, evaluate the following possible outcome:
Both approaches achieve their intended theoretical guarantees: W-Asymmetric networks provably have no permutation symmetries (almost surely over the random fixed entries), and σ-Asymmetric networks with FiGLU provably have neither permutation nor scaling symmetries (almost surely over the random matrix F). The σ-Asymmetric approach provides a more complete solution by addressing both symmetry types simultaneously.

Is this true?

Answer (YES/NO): YES